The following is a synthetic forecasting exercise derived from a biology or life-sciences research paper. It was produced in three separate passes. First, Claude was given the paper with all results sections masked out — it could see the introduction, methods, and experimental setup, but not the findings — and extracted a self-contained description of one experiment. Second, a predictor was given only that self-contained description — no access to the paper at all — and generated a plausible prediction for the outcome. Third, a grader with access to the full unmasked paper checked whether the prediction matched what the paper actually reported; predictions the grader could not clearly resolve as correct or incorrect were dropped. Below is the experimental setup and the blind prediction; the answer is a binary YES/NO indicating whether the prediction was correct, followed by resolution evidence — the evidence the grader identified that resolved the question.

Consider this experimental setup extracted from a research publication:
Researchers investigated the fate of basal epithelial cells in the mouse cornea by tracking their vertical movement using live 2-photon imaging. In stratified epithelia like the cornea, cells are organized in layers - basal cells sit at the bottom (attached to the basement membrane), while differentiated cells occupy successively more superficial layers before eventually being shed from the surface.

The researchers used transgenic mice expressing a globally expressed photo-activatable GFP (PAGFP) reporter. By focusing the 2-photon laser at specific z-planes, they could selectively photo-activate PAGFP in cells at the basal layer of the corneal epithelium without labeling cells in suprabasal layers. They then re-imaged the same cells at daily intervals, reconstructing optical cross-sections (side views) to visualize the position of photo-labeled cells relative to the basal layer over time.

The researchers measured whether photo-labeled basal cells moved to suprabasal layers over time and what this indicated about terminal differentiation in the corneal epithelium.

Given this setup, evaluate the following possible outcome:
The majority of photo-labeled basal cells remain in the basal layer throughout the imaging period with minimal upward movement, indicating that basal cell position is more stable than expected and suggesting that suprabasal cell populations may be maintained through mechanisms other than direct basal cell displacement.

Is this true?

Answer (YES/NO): NO